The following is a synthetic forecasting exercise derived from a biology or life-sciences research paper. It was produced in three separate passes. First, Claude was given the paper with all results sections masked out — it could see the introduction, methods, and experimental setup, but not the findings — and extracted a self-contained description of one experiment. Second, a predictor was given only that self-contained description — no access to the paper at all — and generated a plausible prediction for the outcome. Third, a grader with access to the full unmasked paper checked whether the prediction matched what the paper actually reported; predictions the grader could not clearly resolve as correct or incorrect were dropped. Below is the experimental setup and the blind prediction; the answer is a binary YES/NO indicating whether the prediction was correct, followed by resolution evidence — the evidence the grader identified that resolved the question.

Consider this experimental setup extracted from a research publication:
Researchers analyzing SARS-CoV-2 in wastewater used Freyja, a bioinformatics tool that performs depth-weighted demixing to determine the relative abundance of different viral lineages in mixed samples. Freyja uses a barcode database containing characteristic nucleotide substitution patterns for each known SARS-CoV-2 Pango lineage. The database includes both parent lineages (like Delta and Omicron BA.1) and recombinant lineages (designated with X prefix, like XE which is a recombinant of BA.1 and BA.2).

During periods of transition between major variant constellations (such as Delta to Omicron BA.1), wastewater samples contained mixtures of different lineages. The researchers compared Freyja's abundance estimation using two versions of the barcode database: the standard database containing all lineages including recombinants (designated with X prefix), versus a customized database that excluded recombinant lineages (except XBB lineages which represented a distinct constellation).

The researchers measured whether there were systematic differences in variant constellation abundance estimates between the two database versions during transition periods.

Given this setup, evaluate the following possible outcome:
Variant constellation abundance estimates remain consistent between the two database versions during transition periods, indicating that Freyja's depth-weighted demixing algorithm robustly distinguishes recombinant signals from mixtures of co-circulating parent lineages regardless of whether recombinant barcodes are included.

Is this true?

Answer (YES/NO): NO